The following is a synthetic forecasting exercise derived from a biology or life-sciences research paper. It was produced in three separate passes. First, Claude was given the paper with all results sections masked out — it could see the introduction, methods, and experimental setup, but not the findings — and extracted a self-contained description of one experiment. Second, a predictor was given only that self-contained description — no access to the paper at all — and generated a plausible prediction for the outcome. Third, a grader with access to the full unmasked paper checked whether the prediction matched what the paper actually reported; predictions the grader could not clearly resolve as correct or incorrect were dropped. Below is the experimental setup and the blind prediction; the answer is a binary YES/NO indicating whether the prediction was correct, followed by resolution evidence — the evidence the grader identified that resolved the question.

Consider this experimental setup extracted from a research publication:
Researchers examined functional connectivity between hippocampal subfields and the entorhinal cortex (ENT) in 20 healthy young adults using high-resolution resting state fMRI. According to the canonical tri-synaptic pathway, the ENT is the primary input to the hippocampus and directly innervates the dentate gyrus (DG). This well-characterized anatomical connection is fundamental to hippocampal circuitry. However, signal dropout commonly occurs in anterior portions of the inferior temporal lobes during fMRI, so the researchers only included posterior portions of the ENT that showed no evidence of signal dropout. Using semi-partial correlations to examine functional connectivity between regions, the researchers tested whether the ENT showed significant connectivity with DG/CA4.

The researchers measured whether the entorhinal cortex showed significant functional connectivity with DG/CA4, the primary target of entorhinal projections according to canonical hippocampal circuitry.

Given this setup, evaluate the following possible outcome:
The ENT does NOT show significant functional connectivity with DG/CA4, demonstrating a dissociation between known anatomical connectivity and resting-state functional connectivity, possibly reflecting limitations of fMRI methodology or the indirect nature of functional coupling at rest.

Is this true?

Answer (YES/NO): YES